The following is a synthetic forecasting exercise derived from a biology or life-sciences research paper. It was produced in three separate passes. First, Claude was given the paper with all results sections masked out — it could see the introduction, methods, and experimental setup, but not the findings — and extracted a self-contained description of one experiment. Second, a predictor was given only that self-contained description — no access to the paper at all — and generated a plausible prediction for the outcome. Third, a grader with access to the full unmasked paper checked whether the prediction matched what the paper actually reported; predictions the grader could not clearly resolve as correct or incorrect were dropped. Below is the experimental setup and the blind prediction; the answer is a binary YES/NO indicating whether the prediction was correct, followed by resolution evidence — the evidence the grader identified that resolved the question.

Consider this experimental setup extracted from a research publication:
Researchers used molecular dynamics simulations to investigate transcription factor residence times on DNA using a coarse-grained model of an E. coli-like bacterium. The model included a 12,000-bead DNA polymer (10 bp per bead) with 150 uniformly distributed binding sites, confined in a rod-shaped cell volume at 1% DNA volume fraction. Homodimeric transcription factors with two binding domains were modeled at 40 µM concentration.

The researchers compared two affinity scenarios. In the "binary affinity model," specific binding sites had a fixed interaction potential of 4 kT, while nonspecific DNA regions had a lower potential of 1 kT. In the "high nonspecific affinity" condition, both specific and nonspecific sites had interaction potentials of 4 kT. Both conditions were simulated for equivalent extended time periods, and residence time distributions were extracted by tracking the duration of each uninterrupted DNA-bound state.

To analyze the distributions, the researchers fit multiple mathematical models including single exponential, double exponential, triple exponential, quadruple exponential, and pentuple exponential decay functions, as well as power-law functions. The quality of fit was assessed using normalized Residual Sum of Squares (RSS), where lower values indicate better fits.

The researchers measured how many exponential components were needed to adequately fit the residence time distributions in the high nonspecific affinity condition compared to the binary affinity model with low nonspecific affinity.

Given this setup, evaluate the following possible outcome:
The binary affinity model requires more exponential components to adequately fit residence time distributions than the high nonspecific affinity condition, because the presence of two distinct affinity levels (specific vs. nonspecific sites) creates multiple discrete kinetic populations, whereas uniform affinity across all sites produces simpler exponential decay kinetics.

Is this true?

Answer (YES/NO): NO